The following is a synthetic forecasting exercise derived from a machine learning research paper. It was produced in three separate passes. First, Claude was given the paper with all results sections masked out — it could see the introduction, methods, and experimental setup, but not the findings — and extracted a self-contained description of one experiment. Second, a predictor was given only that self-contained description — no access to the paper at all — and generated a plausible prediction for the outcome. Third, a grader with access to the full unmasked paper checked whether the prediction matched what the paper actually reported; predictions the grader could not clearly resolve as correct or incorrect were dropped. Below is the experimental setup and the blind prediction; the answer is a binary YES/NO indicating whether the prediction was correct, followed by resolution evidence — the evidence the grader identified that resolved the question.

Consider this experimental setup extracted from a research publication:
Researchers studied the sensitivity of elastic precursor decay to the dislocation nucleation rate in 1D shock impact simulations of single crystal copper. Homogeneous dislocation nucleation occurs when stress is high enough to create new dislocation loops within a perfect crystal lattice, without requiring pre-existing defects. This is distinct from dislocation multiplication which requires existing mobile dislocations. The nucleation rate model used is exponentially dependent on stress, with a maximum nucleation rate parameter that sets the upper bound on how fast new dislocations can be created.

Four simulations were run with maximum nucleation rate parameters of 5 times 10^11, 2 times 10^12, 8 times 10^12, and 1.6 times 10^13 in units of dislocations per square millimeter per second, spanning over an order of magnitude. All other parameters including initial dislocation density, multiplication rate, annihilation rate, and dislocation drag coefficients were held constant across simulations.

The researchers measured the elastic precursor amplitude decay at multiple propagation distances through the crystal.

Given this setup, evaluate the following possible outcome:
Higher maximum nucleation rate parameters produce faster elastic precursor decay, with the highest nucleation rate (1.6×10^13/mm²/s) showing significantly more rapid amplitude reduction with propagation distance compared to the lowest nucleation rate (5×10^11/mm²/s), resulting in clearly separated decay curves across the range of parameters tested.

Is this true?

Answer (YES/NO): YES